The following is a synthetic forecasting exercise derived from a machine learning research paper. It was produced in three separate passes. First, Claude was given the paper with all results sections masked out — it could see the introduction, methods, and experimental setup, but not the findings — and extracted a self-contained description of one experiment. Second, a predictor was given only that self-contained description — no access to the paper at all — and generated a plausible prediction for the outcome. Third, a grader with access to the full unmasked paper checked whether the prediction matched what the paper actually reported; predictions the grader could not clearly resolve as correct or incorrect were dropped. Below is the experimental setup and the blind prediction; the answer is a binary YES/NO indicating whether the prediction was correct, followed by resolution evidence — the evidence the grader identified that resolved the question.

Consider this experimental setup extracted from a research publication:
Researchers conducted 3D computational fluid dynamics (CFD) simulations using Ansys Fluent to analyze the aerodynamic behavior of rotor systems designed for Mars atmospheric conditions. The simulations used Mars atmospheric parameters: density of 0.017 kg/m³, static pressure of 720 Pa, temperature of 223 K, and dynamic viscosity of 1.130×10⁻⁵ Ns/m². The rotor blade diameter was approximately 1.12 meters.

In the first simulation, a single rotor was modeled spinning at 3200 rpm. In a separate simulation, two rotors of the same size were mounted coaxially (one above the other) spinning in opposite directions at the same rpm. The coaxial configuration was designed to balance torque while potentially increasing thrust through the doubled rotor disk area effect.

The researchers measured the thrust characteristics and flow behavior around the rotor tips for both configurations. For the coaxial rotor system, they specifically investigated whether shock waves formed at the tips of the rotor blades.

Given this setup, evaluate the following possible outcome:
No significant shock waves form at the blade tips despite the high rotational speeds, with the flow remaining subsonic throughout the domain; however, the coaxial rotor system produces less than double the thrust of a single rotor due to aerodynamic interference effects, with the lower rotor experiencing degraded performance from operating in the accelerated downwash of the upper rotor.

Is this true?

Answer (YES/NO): NO